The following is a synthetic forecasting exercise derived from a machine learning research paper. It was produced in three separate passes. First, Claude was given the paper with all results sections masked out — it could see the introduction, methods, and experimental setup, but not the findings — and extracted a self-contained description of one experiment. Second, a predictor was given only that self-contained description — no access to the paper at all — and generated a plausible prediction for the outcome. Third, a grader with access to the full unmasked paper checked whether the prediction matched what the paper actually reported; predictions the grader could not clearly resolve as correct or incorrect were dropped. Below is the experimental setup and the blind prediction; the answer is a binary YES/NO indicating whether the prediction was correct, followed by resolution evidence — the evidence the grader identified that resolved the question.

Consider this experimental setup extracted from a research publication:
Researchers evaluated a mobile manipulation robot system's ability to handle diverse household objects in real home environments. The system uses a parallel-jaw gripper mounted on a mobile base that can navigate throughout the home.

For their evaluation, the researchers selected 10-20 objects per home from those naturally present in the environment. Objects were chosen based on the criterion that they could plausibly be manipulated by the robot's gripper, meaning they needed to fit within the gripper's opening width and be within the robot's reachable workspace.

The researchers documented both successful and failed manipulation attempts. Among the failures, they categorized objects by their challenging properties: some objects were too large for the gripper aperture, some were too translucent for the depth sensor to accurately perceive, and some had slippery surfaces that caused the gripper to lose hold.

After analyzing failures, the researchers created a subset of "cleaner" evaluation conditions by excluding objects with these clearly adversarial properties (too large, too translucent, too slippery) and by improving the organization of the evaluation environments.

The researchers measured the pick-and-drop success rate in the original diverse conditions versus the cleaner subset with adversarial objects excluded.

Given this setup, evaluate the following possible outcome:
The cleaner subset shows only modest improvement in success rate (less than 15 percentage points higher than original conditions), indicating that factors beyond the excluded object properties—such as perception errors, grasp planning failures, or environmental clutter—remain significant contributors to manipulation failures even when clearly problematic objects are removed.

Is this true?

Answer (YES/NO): NO